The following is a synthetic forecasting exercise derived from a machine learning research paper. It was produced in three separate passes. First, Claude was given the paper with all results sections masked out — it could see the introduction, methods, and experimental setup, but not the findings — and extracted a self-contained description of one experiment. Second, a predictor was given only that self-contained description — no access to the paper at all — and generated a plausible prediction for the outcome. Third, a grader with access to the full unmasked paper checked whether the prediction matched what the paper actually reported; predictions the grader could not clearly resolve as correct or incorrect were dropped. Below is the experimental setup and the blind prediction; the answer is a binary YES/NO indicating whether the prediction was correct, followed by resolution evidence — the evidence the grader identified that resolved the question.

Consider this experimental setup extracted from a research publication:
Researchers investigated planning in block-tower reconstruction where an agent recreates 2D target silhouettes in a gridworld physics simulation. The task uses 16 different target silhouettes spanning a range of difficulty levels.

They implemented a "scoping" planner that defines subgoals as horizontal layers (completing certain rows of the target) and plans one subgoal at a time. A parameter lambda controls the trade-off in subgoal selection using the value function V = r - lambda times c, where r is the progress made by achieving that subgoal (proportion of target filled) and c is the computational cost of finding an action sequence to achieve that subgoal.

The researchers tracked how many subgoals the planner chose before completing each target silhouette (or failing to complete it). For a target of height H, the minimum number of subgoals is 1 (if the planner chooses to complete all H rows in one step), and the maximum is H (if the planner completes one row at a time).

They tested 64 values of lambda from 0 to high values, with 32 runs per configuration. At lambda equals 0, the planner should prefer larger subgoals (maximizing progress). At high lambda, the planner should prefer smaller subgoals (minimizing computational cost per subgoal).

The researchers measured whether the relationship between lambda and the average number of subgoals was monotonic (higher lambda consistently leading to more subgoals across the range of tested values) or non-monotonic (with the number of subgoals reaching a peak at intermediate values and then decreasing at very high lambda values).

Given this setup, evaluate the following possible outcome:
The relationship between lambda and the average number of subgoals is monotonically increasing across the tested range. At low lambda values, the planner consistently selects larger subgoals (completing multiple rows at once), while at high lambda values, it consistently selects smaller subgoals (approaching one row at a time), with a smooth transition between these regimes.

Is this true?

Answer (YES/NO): YES